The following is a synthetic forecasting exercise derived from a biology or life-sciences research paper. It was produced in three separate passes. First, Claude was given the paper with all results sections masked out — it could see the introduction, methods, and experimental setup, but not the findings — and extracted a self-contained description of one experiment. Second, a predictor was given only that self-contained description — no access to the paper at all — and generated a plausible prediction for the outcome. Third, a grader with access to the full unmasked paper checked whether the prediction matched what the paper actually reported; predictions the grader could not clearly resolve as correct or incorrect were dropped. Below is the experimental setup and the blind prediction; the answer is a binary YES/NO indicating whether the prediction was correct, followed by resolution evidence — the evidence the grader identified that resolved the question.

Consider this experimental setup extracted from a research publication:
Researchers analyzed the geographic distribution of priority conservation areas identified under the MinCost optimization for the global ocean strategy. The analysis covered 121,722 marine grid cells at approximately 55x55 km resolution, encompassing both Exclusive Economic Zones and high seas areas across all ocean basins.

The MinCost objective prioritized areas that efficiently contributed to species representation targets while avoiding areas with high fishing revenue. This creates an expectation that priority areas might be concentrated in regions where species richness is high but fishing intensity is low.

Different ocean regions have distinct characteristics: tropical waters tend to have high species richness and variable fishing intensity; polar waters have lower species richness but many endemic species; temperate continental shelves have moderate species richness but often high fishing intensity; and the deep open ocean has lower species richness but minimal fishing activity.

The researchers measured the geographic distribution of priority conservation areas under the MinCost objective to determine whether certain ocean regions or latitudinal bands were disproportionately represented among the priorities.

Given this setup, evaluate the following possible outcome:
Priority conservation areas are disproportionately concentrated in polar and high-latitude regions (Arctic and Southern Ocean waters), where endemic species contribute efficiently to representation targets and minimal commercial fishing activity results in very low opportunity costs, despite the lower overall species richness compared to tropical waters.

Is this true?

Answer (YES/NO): YES